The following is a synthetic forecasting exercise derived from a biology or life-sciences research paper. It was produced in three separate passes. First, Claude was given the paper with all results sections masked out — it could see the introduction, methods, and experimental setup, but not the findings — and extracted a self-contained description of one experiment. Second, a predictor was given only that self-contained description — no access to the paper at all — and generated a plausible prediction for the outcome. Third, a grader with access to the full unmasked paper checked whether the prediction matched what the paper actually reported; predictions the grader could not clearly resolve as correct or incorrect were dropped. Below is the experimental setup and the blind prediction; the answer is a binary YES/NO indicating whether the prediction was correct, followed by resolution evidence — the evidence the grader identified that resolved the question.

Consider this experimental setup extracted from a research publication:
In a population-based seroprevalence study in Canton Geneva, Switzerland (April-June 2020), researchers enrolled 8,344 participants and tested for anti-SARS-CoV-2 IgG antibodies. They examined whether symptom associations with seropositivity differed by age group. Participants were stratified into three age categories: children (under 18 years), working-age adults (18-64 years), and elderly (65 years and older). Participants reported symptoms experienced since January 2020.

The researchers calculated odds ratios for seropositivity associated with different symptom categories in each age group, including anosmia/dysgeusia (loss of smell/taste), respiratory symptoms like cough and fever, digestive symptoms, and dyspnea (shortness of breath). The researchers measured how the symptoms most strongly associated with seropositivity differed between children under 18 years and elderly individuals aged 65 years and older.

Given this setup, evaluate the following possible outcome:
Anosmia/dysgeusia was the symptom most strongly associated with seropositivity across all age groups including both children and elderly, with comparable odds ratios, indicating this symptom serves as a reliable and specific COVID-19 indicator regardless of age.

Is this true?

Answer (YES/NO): NO